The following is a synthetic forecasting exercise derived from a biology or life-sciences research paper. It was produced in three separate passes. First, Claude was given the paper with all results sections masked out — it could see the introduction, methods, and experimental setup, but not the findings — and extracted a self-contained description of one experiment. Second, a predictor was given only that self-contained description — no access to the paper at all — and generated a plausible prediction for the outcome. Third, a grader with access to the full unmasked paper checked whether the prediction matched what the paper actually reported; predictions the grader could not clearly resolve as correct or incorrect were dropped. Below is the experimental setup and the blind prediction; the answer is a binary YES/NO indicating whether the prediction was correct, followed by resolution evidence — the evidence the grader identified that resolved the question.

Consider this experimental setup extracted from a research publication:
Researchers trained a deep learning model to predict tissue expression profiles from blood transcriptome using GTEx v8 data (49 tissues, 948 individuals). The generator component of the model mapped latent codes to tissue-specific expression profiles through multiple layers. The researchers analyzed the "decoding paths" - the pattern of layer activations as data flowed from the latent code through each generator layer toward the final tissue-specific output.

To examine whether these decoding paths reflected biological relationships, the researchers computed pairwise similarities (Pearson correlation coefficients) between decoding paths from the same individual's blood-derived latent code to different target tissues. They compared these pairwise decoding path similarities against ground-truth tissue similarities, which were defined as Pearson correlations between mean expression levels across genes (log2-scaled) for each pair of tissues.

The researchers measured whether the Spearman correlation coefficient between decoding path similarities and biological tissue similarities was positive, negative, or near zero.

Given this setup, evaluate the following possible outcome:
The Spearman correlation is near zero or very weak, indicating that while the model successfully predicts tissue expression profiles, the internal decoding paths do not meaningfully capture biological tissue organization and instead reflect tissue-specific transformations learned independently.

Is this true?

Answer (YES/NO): NO